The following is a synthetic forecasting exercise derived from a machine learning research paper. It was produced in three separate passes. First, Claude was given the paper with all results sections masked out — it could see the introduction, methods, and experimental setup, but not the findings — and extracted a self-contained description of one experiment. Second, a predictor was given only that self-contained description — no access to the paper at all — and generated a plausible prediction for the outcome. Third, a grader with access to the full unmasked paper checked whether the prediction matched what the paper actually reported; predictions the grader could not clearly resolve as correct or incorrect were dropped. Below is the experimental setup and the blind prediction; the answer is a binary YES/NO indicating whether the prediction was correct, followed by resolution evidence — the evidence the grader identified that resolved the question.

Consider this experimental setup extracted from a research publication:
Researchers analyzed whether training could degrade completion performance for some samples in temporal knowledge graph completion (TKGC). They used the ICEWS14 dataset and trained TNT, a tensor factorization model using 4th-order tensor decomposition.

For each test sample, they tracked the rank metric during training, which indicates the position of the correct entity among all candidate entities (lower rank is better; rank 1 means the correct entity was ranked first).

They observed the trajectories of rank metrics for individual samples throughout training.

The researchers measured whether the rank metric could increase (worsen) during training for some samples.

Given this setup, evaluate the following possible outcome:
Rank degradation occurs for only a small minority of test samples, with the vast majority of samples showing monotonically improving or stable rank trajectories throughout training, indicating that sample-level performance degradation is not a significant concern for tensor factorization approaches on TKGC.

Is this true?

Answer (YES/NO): NO